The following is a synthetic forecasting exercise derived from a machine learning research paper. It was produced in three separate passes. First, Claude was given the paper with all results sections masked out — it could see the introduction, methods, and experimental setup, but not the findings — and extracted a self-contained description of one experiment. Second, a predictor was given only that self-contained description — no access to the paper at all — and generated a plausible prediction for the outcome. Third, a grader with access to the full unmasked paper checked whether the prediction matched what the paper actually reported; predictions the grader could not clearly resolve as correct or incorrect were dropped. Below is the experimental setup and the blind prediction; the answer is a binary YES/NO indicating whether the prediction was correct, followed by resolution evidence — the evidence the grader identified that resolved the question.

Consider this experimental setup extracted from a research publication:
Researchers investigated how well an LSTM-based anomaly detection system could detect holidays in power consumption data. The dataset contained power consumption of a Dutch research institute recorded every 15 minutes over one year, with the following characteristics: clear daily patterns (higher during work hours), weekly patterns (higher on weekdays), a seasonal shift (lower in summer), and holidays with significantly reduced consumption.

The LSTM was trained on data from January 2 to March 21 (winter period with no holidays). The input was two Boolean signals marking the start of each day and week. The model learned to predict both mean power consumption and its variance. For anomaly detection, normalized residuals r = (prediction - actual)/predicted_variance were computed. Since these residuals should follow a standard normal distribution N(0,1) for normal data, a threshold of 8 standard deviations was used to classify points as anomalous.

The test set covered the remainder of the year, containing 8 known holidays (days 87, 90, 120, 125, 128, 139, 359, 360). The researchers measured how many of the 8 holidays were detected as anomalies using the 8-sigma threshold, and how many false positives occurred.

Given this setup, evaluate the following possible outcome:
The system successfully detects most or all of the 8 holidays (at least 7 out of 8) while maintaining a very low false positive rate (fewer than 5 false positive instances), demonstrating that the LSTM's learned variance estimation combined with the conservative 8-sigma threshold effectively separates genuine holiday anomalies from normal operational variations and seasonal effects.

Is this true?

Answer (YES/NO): YES